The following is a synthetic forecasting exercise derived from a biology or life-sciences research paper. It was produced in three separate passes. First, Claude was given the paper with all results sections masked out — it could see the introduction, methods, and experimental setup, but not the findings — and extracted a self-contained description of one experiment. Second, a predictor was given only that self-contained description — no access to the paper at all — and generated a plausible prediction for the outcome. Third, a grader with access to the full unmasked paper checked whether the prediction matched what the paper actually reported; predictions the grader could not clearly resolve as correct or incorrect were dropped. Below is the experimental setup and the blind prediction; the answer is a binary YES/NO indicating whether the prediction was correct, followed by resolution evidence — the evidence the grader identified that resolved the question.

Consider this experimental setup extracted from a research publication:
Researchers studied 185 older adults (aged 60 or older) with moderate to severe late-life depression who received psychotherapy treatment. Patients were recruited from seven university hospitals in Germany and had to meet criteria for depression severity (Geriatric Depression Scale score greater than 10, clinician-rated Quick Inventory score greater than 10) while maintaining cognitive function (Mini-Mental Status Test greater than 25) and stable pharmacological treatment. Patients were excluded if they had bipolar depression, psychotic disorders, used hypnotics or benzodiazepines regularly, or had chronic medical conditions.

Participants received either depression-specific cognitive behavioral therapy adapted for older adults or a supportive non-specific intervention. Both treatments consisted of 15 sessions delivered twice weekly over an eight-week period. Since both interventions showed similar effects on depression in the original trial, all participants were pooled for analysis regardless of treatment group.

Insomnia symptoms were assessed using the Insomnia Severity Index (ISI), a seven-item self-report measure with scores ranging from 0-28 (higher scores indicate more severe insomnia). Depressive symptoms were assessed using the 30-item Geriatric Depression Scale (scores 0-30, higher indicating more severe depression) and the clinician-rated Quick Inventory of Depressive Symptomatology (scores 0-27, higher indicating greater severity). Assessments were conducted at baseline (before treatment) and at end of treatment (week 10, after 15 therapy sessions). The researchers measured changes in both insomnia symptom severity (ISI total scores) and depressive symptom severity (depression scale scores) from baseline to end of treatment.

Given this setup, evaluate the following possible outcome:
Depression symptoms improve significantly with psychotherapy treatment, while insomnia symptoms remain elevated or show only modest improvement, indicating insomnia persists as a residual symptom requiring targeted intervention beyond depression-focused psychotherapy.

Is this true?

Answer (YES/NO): YES